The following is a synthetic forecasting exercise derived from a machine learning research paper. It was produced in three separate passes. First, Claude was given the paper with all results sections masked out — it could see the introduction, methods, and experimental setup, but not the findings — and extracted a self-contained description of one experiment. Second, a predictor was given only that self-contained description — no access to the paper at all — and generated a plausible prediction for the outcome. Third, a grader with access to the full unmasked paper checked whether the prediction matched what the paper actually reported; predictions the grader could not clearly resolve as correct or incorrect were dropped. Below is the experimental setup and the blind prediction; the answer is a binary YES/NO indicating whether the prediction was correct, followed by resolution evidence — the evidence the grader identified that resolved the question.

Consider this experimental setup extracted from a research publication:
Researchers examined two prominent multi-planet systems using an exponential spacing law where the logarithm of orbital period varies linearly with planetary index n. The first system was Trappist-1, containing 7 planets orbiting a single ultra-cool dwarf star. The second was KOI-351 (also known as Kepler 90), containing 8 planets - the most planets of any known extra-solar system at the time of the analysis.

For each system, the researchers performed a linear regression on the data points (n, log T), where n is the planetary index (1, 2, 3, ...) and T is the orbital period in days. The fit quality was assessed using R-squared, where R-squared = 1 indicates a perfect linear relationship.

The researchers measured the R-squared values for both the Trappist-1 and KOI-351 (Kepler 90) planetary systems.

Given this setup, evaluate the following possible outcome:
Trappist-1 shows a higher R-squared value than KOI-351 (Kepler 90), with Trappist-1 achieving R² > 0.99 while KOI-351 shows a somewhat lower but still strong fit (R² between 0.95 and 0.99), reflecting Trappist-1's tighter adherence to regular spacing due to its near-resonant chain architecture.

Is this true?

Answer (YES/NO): YES